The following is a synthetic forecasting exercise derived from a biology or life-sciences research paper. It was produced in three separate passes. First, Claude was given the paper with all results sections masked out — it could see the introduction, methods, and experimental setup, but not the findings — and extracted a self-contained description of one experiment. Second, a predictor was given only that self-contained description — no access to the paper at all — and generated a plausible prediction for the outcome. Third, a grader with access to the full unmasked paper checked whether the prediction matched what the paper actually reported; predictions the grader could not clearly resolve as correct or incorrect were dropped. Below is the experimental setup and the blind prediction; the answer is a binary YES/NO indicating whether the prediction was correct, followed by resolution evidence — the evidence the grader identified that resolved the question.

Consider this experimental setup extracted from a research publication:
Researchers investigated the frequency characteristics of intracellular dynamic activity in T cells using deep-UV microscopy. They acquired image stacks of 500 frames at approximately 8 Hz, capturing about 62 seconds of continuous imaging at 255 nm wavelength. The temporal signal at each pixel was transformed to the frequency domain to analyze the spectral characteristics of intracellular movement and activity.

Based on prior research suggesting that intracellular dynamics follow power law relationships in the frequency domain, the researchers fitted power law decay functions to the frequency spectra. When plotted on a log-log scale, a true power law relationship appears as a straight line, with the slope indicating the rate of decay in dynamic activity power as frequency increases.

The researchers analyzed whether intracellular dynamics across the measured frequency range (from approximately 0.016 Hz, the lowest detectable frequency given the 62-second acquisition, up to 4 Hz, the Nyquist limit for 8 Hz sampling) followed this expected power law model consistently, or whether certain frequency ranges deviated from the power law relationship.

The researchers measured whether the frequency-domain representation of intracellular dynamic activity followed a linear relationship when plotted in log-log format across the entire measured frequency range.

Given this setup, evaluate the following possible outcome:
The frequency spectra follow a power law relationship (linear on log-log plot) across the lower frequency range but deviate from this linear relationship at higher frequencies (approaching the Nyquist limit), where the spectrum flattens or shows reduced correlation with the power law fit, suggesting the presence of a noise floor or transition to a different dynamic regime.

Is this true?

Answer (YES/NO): NO